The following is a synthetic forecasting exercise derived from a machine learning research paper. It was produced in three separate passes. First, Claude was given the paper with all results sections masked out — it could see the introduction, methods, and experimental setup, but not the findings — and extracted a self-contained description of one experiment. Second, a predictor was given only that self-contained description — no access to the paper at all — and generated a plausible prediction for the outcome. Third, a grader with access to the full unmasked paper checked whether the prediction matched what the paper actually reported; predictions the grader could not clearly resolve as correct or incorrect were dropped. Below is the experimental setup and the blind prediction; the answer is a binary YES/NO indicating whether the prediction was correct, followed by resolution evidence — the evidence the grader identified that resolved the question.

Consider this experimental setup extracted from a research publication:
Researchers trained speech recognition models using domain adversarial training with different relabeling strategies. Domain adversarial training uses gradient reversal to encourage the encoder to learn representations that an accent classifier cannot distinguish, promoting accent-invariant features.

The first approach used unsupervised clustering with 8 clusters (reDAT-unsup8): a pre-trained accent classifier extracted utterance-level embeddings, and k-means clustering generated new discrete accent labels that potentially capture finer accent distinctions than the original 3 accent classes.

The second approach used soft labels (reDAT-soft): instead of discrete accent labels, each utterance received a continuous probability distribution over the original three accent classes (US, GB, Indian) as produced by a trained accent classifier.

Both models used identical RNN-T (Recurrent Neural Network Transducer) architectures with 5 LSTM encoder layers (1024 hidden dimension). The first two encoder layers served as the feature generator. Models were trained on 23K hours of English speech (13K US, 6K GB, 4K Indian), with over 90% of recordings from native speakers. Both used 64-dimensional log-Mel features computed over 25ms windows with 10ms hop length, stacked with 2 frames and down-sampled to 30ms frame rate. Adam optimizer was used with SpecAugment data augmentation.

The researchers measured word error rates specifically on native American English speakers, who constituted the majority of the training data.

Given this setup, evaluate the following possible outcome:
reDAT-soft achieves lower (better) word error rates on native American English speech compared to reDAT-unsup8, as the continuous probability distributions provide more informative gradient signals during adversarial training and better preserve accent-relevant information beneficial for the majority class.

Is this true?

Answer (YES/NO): NO